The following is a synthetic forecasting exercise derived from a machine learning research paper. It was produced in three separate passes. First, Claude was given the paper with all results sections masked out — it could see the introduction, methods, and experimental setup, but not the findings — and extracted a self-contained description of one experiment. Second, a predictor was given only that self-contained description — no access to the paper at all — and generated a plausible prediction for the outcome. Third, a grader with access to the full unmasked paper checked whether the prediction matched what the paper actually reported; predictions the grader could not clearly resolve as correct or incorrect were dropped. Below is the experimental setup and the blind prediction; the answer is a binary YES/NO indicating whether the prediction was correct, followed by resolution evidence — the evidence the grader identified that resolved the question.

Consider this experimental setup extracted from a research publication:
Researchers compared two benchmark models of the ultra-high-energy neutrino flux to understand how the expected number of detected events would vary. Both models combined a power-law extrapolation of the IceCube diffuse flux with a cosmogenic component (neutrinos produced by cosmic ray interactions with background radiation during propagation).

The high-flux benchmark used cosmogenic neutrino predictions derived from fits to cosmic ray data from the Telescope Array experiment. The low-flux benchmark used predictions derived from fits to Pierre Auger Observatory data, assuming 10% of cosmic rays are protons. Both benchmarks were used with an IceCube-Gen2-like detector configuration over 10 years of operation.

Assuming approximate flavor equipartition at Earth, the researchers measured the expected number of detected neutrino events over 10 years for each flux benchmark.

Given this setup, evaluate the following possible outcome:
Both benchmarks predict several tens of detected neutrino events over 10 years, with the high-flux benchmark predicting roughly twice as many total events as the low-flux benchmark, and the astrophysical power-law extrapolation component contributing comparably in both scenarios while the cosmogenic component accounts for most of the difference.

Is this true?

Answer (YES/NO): NO